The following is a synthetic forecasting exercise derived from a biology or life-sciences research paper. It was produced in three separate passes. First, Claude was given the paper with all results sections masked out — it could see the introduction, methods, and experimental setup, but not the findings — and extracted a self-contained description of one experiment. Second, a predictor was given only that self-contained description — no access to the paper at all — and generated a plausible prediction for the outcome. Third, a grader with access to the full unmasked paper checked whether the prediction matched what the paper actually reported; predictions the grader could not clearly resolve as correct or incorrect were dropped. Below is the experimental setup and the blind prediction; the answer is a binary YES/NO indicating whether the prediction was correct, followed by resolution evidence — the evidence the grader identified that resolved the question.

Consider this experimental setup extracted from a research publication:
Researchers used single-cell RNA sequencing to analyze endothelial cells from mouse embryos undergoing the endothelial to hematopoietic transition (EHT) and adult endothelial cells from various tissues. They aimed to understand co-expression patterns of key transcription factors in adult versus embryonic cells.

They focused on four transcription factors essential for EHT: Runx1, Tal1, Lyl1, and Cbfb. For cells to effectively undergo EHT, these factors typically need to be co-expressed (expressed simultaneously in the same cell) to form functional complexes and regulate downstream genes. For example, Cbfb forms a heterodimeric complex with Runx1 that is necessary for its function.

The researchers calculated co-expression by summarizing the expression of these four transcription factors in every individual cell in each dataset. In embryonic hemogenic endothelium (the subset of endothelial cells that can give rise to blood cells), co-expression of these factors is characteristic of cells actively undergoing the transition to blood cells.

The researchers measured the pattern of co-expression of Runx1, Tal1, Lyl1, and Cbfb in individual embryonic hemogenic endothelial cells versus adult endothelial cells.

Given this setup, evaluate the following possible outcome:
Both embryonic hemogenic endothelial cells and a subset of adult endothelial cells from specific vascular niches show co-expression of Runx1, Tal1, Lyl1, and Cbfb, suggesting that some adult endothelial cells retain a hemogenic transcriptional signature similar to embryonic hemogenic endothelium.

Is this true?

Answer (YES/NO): NO